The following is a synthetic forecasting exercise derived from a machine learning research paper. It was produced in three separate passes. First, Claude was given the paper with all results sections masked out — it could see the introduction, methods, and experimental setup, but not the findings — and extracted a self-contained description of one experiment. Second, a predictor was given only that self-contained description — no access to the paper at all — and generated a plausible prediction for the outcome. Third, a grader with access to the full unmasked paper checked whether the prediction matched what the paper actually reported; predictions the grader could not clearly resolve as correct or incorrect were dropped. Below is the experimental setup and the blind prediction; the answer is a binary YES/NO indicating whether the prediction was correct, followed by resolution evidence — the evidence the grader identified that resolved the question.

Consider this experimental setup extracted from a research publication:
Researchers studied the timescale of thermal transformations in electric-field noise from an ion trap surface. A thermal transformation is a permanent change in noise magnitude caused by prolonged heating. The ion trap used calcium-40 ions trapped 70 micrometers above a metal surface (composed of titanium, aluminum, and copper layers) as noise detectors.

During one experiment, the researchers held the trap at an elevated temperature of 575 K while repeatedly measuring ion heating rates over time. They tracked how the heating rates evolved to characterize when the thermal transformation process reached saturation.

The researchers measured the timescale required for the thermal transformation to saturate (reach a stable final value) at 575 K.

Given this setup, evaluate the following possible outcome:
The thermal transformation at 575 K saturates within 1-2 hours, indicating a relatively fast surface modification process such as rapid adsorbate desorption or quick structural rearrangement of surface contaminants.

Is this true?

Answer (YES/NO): NO